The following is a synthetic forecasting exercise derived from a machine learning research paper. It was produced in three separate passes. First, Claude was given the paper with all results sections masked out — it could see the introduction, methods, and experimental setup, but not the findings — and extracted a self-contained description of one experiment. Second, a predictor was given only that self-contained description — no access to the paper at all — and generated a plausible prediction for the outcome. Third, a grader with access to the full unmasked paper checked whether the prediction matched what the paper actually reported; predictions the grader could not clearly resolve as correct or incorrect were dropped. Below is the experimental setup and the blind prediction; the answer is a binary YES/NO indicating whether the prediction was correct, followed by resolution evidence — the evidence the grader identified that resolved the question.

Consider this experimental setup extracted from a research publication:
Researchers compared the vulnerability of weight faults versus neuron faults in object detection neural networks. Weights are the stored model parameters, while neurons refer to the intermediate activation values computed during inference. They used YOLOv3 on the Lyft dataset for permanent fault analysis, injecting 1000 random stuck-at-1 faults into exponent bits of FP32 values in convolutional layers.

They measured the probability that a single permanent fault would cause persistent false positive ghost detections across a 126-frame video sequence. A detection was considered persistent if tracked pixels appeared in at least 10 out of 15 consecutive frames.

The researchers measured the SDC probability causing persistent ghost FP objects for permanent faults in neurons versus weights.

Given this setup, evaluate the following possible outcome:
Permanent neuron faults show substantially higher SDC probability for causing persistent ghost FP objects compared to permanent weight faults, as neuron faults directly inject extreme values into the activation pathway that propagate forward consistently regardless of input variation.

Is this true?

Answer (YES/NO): NO